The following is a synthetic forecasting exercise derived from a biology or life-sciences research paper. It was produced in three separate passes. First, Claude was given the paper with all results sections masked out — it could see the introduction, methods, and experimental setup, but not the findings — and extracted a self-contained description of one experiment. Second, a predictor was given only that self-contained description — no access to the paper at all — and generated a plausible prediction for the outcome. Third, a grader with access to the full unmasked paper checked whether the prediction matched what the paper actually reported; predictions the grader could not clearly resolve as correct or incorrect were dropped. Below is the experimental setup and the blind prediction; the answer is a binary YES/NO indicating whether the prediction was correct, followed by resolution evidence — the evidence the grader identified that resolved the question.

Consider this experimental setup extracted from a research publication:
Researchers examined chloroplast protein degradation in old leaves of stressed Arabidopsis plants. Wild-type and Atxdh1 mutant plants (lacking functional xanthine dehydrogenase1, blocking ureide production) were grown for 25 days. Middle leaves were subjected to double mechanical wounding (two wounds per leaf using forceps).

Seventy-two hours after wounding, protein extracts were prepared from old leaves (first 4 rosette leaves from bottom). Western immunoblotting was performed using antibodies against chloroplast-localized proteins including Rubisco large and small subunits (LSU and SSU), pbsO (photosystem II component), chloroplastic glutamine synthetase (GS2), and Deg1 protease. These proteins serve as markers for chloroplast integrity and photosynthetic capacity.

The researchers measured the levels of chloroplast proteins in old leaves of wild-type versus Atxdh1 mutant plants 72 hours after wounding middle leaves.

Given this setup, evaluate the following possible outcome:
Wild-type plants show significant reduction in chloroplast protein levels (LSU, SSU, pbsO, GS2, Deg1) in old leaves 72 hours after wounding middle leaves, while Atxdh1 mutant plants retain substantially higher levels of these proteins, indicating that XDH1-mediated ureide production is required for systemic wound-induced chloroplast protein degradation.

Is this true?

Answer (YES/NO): NO